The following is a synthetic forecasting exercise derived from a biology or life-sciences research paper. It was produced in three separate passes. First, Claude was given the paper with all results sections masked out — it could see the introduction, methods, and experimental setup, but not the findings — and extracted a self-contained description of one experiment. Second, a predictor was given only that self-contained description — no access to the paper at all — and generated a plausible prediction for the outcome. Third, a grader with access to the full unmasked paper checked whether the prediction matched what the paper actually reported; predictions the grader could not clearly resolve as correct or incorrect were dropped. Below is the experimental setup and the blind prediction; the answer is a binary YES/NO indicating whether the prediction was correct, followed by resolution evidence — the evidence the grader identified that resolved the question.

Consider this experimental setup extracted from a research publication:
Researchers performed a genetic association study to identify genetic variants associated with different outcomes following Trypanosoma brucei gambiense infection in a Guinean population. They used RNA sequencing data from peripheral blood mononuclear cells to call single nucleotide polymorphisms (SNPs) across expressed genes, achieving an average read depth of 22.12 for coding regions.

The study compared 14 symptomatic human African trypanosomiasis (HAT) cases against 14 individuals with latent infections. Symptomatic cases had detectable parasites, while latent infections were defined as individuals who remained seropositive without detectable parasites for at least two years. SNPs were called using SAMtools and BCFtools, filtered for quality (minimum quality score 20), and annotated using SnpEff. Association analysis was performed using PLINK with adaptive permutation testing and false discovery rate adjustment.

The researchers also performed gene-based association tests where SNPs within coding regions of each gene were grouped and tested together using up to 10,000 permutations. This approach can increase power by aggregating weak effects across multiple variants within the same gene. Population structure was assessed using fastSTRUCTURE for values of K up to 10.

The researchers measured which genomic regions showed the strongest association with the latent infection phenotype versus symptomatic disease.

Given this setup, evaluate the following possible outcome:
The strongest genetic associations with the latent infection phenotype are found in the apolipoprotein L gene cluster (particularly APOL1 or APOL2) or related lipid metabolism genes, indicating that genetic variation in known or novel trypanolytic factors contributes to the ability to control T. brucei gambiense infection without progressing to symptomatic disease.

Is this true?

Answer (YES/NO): NO